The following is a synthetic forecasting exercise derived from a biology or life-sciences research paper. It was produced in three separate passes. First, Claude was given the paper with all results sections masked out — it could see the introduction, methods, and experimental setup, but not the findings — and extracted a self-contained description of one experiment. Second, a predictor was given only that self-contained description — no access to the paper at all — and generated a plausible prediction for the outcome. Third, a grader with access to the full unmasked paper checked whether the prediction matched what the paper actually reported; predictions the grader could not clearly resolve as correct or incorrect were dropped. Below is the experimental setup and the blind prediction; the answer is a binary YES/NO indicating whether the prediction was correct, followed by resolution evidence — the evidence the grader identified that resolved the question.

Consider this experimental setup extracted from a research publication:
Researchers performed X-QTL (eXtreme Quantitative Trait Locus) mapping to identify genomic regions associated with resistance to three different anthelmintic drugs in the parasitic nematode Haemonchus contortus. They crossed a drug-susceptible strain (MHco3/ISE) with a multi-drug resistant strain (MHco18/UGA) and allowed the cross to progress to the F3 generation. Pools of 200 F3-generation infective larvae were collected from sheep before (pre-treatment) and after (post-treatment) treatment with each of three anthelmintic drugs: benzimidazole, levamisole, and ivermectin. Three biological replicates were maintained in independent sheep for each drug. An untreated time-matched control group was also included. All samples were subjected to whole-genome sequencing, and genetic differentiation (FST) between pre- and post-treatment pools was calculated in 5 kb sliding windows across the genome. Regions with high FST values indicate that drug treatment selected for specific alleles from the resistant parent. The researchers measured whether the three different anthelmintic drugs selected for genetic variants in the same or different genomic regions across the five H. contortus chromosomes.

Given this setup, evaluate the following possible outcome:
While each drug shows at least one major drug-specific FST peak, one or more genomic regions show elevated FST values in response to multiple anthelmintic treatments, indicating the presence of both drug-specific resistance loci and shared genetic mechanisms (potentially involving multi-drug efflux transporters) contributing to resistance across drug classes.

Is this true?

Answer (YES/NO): NO